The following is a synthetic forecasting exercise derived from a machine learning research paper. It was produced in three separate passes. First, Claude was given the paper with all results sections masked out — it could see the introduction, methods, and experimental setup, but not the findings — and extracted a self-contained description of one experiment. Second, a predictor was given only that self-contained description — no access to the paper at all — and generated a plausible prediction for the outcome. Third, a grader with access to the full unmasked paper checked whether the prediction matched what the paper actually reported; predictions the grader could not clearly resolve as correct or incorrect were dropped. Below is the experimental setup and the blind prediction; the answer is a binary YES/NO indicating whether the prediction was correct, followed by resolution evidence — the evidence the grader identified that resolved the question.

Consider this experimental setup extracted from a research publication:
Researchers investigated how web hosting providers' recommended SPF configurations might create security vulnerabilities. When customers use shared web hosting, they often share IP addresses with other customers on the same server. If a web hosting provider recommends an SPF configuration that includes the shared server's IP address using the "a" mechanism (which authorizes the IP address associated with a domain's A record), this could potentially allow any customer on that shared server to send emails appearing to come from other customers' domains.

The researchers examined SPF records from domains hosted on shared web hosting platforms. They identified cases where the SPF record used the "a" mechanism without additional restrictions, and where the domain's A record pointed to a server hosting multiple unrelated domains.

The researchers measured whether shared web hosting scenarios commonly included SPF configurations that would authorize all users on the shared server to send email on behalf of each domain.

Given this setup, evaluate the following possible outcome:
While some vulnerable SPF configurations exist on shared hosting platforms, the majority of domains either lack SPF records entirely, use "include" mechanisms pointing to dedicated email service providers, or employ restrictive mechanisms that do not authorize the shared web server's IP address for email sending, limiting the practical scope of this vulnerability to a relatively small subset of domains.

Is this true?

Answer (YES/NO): NO